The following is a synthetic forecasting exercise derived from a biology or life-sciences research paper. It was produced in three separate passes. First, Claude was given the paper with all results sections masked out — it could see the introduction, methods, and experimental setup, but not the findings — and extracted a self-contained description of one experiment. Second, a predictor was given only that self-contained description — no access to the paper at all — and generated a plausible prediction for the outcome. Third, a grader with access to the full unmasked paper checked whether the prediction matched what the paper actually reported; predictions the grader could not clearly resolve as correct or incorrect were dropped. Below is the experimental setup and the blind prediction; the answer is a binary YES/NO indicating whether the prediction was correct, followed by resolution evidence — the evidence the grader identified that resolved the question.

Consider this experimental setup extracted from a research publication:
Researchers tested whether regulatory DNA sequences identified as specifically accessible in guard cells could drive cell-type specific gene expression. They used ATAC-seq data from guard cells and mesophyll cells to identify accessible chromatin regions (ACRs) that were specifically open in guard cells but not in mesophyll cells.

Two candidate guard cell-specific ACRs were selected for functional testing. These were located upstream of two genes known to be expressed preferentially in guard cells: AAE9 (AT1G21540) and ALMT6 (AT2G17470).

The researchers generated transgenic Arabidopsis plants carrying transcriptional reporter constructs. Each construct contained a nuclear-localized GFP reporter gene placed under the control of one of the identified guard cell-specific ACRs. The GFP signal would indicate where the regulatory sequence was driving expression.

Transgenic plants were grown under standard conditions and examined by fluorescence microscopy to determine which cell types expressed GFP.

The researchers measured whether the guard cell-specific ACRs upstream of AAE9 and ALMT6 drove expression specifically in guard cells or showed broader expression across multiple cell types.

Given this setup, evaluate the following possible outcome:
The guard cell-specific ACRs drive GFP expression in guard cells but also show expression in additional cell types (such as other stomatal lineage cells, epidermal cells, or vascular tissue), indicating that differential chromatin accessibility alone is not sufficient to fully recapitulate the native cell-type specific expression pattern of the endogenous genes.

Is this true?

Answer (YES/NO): NO